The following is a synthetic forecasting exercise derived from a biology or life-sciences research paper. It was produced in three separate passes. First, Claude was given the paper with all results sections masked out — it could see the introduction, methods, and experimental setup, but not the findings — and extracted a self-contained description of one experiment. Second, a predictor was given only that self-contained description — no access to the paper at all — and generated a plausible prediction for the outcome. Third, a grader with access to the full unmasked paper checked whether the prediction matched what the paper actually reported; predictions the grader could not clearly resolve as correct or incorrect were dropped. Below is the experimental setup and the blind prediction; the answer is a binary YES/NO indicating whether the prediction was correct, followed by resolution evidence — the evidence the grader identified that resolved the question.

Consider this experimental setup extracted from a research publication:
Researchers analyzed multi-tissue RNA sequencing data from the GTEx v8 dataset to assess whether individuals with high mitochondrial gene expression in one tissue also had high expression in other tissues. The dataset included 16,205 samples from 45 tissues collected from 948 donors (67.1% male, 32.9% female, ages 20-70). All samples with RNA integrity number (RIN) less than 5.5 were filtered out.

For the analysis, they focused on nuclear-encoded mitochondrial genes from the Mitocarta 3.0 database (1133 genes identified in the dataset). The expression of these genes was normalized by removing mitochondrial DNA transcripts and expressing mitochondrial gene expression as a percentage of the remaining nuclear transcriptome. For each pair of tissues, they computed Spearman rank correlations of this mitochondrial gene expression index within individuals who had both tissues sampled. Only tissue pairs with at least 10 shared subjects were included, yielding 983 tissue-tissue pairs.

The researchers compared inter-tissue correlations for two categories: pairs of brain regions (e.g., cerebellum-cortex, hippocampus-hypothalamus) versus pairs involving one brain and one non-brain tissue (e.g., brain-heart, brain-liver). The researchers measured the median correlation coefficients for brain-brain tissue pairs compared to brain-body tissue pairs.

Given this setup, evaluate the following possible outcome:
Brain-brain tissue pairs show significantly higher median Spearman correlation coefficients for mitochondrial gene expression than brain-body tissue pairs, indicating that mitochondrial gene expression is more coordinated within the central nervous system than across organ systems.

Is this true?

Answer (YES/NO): YES